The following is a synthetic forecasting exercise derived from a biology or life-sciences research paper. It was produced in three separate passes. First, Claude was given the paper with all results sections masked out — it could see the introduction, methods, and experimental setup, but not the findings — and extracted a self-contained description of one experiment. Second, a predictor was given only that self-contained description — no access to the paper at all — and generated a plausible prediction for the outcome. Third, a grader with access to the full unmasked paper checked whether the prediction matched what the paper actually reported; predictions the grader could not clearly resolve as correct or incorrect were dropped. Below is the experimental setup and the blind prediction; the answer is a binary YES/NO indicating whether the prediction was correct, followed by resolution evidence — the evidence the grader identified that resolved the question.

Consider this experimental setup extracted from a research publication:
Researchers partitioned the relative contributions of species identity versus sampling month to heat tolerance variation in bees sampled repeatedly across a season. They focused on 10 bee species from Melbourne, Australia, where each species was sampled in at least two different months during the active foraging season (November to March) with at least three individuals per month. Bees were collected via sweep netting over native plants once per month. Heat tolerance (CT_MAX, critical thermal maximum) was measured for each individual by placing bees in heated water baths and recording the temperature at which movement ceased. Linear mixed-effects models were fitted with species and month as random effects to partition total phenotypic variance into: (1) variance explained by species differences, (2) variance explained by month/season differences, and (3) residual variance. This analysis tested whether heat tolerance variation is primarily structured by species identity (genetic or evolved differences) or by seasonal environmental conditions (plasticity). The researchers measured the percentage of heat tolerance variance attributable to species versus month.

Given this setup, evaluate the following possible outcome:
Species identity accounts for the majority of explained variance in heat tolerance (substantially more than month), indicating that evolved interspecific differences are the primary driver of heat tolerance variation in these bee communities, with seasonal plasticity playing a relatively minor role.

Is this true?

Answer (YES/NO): YES